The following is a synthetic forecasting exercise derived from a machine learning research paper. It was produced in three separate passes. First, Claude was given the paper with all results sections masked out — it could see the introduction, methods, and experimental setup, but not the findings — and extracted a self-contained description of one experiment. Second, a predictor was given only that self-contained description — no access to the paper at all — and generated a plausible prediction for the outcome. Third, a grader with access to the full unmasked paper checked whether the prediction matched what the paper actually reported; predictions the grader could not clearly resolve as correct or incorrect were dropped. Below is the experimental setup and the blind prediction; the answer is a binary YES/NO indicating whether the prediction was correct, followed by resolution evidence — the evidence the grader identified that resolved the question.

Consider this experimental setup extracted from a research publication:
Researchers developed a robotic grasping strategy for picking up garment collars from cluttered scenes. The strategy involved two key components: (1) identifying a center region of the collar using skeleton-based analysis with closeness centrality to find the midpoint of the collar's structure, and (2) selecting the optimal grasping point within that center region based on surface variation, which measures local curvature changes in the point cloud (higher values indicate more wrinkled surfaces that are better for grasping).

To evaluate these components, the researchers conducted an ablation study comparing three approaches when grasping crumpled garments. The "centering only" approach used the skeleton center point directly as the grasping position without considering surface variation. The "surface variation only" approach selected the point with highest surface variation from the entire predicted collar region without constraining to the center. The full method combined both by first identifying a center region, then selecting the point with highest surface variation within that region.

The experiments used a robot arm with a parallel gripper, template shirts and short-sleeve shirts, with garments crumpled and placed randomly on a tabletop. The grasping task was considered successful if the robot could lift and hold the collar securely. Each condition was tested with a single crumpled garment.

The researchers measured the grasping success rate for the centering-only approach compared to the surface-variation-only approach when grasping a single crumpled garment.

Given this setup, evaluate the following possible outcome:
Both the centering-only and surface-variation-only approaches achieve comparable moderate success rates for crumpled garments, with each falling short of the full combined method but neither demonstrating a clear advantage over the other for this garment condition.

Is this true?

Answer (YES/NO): NO